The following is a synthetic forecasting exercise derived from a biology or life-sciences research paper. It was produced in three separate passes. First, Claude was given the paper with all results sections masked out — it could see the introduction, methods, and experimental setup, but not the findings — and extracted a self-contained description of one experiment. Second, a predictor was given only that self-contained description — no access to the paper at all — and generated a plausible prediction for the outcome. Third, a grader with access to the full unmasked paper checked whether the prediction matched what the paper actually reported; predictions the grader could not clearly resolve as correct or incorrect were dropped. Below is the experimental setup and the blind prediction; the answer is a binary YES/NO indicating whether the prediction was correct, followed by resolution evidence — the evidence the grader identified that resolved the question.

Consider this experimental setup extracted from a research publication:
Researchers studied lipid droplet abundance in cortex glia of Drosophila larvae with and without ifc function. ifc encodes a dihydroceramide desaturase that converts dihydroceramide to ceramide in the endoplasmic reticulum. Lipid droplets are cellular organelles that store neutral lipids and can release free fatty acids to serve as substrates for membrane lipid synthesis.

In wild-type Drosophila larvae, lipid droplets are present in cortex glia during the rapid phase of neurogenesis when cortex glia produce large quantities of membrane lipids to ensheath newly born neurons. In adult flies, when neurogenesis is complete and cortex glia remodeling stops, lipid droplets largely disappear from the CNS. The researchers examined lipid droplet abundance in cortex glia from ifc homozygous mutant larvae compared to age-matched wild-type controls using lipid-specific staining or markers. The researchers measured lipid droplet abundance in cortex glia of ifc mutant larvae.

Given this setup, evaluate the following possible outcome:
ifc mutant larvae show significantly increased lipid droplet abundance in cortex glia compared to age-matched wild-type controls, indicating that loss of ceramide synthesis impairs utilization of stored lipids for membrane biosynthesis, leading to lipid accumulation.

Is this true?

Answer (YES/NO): NO